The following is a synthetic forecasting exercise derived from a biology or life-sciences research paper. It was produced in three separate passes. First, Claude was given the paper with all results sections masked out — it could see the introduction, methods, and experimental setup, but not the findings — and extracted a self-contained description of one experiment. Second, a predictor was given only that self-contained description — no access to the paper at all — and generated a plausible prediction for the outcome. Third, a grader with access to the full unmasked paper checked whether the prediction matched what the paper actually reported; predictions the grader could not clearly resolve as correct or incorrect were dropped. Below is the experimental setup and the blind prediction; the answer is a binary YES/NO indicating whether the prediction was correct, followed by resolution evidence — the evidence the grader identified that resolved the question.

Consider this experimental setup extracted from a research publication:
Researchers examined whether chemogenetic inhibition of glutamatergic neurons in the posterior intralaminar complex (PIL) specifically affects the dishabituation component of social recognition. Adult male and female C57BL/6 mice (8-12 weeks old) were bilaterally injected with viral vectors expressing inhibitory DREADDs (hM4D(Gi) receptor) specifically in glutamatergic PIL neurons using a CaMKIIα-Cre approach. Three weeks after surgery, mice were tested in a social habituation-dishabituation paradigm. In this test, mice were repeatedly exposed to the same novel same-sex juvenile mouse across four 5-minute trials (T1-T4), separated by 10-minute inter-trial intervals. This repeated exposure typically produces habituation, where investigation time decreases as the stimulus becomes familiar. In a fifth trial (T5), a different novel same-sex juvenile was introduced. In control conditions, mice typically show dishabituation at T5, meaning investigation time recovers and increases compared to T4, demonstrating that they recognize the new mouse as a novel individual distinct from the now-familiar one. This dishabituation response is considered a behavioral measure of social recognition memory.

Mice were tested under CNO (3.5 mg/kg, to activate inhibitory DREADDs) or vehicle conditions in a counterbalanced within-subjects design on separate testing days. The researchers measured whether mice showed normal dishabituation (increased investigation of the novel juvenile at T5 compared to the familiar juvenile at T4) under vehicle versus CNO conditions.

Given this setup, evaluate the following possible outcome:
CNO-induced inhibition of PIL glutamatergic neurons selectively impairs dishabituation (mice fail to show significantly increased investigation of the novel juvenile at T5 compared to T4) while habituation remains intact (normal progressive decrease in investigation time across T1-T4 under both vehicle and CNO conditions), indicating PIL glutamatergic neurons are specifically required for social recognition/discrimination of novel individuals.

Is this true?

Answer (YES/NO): NO